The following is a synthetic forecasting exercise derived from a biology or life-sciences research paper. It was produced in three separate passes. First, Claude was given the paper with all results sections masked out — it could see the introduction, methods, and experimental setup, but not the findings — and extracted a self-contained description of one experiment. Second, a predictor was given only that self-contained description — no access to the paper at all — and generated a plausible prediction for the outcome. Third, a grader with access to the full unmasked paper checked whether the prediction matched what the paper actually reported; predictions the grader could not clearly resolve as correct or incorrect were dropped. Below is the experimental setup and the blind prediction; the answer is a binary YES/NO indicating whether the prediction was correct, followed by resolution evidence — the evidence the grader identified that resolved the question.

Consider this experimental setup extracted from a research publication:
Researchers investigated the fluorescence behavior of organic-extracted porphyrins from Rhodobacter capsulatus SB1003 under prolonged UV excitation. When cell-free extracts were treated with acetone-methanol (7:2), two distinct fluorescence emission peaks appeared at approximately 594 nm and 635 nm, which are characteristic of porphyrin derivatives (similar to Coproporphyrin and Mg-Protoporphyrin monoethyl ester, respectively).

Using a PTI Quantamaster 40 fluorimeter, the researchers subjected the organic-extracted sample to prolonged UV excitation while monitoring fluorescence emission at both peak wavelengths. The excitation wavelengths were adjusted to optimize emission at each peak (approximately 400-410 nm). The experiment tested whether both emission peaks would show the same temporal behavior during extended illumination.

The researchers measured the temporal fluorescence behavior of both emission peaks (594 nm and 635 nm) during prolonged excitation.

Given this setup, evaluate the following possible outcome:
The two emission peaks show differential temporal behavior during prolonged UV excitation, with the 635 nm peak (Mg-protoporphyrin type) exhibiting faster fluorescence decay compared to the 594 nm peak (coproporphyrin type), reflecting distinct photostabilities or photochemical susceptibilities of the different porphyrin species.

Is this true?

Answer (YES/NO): NO